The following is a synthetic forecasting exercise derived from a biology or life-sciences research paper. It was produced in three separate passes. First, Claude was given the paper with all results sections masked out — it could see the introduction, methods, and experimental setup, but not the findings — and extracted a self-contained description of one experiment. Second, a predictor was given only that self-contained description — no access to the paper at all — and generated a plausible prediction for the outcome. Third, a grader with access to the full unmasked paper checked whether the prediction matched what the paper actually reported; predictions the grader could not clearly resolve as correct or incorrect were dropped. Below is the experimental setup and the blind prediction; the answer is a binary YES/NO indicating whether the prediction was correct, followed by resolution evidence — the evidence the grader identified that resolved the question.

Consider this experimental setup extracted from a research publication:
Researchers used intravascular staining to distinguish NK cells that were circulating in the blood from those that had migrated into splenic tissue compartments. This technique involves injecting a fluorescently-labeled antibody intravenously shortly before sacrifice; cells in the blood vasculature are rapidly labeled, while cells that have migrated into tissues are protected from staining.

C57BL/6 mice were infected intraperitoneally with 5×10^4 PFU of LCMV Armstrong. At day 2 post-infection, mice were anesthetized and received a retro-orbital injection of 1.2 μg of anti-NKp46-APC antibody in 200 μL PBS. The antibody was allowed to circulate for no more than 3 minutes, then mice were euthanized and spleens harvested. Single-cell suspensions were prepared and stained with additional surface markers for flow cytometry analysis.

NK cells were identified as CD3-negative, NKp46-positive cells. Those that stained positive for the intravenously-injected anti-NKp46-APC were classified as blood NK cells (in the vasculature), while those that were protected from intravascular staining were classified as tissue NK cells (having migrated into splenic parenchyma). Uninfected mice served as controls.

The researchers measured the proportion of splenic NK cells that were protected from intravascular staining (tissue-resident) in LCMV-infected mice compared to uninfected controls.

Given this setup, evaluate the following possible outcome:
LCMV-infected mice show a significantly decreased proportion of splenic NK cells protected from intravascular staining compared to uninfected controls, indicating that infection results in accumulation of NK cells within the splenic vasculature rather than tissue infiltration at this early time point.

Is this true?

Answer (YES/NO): NO